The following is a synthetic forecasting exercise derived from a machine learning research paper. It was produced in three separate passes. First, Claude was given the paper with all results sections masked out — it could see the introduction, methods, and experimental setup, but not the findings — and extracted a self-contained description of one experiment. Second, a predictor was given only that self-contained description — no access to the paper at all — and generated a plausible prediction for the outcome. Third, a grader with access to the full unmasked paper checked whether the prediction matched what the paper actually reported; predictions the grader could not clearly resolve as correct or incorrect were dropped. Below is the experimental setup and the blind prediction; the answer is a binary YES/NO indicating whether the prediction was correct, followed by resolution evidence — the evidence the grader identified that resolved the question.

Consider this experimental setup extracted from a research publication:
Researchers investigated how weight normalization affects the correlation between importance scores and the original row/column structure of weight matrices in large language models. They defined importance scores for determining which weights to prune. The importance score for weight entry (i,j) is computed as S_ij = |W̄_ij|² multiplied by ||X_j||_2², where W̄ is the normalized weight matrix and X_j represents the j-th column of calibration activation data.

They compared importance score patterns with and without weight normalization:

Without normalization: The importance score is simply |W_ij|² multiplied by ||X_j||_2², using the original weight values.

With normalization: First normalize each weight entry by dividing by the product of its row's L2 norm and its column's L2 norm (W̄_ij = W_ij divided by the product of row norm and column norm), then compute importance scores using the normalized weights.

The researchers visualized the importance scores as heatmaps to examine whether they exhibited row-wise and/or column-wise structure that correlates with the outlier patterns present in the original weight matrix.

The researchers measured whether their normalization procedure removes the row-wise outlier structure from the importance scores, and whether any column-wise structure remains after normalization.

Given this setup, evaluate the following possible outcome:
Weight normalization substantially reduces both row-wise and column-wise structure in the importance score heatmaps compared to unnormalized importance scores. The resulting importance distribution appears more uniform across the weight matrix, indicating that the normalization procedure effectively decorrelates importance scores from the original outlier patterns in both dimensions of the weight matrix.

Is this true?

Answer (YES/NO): NO